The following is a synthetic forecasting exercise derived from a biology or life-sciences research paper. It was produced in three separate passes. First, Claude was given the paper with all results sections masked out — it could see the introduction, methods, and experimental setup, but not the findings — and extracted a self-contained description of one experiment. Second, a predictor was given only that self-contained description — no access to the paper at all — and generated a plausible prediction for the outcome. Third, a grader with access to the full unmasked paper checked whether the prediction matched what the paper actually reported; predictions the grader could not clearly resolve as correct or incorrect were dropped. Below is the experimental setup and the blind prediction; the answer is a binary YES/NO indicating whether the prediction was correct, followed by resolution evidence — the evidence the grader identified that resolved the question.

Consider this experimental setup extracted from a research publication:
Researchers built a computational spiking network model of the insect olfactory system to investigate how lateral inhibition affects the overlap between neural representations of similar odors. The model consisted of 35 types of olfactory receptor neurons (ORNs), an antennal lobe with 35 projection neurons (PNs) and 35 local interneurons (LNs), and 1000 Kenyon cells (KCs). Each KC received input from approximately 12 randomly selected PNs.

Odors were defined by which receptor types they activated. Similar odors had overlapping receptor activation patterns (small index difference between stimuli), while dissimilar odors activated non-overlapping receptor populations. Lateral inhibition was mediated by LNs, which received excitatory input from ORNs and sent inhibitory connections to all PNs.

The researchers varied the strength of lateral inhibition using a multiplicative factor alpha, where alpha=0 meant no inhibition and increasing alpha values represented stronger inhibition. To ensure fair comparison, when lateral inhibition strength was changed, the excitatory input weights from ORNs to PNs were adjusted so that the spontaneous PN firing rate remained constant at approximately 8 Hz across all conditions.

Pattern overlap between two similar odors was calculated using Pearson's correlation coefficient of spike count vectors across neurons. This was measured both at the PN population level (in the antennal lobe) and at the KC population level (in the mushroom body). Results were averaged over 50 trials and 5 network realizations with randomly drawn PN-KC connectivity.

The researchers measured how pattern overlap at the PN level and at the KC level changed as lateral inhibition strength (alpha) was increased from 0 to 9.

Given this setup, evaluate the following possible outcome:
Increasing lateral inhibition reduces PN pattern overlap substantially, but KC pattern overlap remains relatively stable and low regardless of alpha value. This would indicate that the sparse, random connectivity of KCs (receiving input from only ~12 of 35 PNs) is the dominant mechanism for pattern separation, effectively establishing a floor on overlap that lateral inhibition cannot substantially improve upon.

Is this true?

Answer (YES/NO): NO